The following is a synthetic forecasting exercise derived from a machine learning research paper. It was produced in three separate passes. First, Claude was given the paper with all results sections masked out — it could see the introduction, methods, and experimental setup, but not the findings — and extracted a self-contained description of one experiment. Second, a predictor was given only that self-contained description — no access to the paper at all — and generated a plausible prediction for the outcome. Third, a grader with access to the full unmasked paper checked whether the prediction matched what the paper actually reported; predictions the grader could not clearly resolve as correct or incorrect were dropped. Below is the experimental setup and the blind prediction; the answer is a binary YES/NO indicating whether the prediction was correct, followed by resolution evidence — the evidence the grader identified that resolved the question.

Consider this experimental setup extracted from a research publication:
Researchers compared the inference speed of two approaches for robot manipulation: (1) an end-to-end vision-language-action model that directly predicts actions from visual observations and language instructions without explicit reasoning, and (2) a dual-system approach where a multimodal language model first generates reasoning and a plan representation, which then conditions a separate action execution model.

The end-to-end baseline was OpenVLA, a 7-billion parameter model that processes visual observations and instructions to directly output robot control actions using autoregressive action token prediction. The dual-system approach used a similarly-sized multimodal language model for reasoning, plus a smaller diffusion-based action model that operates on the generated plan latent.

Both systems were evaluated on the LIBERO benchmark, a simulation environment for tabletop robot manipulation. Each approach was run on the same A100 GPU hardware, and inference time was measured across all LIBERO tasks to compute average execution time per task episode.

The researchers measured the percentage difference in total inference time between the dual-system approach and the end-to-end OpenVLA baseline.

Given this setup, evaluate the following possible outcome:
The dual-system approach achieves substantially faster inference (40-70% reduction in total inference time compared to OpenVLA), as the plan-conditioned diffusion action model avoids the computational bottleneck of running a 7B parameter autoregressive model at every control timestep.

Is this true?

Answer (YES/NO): NO